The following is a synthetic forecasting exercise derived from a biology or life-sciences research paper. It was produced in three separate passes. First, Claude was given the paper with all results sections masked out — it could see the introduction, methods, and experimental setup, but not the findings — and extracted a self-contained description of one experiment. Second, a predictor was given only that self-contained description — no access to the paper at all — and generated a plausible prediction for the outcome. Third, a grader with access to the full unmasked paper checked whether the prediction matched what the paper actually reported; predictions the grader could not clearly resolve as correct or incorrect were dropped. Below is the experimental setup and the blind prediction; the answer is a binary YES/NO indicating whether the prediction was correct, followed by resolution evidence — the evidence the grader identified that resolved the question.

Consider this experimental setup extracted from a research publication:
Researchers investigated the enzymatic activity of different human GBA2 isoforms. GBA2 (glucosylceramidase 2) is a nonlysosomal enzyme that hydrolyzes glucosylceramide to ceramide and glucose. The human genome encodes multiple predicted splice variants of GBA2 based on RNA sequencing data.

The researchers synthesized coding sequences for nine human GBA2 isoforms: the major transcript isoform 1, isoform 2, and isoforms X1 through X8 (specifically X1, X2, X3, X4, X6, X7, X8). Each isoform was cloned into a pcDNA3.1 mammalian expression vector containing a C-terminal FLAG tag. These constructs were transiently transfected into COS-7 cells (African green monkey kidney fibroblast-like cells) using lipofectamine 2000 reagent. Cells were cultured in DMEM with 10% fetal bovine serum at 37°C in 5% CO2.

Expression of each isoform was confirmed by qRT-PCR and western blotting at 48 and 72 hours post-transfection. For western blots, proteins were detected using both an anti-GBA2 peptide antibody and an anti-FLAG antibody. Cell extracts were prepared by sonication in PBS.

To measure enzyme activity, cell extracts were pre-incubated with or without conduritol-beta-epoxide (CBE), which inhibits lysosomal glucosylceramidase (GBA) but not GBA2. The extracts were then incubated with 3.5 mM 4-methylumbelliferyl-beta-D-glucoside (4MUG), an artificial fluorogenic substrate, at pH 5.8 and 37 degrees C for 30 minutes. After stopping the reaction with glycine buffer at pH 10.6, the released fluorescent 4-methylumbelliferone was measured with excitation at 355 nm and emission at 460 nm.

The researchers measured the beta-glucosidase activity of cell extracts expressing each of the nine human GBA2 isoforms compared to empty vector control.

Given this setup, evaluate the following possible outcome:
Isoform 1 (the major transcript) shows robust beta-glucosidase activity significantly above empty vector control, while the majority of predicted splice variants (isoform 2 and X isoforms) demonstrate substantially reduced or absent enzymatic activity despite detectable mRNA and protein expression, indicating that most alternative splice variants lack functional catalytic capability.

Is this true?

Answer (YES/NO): YES